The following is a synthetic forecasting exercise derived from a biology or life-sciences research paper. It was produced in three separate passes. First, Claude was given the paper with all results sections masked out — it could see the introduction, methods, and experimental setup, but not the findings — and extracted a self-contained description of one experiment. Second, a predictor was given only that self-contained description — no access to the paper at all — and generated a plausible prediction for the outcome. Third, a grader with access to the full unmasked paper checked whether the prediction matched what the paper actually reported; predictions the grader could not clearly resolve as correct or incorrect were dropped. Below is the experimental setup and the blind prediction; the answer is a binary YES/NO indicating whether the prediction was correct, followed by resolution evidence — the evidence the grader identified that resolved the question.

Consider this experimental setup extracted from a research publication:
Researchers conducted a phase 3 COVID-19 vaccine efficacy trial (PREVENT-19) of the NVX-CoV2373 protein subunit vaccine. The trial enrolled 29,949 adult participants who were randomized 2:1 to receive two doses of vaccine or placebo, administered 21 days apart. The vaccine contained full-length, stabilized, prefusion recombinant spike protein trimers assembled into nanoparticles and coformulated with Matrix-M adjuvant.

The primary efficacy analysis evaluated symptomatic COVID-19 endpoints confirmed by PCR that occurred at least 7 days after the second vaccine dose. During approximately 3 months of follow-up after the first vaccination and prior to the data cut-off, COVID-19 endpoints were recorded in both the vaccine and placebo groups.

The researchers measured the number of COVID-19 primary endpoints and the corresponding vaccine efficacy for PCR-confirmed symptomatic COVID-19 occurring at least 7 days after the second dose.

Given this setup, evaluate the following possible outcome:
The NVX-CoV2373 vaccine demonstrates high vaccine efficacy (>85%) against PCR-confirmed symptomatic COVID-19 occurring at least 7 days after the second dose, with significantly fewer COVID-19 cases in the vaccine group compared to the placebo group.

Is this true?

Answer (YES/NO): YES